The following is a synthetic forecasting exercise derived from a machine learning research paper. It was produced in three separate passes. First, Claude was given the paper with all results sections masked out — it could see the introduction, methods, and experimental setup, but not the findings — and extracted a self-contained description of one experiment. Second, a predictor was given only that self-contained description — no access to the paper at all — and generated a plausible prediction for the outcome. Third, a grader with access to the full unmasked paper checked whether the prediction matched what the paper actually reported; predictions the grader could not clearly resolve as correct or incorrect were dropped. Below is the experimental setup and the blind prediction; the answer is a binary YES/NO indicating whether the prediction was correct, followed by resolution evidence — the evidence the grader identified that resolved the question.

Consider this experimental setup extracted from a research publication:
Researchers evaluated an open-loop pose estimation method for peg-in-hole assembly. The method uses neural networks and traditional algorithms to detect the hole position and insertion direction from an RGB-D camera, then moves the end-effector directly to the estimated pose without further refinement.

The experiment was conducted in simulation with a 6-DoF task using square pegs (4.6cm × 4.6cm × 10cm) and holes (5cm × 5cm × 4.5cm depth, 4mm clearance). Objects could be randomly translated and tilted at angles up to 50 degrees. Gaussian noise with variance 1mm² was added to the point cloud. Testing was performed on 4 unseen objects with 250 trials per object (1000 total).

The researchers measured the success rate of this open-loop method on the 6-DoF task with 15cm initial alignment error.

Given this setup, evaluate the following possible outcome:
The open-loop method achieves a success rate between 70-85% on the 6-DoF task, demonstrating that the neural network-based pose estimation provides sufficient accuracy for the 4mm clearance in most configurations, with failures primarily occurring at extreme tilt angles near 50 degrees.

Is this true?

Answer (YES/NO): NO